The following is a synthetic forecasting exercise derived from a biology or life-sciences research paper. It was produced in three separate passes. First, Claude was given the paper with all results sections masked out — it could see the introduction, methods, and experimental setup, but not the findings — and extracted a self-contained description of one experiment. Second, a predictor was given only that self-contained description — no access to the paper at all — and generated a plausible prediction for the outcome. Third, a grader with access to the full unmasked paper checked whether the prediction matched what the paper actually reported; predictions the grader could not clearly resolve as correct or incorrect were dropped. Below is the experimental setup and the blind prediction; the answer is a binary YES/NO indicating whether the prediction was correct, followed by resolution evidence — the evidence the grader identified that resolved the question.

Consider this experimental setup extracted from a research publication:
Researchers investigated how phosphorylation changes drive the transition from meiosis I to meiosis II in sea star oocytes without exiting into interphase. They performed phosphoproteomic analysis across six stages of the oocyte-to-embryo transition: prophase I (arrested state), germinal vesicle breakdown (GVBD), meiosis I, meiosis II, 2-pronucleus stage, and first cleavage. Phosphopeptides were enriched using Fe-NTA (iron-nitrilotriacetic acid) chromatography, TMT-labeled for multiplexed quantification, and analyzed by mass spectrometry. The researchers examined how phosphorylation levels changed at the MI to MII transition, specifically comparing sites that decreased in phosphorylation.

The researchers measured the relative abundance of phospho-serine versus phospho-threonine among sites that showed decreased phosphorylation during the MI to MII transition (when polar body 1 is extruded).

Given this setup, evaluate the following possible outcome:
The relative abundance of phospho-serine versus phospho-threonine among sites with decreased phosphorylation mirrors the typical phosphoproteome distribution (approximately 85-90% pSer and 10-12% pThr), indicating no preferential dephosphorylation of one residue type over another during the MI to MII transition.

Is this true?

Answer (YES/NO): NO